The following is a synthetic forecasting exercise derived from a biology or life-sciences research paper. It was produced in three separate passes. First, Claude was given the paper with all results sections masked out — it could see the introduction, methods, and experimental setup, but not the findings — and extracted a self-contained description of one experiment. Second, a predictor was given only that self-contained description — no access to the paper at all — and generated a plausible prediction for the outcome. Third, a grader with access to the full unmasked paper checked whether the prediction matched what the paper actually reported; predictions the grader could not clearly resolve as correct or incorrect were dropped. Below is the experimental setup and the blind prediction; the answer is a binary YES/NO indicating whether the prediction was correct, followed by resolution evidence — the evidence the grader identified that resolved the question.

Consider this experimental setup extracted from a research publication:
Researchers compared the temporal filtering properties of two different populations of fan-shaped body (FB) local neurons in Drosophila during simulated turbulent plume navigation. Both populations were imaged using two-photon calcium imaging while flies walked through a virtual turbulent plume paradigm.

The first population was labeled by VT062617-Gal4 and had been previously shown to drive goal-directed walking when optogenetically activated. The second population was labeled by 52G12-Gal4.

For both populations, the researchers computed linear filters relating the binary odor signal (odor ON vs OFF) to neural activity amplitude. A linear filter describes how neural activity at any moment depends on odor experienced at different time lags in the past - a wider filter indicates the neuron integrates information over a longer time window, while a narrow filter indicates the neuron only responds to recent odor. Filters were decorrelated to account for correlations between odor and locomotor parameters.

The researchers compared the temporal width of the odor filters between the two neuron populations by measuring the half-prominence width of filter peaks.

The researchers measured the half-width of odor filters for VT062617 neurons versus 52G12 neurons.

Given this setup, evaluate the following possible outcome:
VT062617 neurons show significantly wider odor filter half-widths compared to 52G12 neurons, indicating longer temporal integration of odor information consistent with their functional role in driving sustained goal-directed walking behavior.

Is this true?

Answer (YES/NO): YES